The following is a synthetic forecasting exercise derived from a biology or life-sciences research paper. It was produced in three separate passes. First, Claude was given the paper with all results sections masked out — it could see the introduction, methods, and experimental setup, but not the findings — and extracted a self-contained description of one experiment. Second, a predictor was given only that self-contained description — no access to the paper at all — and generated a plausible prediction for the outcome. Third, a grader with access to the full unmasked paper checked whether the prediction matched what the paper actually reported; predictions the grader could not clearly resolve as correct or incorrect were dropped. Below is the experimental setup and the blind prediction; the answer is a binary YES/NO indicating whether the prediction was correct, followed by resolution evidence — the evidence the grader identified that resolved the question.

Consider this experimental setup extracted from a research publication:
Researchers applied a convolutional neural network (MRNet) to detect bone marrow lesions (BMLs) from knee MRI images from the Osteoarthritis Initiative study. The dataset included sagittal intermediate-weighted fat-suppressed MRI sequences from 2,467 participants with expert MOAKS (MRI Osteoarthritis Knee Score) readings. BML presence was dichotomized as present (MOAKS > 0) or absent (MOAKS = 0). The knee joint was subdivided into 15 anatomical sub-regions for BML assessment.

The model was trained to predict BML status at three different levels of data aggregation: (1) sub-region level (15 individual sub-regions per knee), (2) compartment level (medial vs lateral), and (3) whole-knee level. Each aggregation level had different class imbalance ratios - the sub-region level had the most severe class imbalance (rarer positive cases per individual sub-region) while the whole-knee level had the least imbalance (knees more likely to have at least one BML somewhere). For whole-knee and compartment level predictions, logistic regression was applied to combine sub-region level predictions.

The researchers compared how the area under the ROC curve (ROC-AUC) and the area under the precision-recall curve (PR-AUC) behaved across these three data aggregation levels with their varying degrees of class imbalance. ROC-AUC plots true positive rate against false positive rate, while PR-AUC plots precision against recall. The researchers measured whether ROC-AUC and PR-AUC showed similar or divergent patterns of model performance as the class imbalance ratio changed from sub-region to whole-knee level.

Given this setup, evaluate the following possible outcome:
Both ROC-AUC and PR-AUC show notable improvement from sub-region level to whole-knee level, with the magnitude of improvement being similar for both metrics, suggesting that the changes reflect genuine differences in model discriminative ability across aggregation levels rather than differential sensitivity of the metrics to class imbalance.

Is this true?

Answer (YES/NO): NO